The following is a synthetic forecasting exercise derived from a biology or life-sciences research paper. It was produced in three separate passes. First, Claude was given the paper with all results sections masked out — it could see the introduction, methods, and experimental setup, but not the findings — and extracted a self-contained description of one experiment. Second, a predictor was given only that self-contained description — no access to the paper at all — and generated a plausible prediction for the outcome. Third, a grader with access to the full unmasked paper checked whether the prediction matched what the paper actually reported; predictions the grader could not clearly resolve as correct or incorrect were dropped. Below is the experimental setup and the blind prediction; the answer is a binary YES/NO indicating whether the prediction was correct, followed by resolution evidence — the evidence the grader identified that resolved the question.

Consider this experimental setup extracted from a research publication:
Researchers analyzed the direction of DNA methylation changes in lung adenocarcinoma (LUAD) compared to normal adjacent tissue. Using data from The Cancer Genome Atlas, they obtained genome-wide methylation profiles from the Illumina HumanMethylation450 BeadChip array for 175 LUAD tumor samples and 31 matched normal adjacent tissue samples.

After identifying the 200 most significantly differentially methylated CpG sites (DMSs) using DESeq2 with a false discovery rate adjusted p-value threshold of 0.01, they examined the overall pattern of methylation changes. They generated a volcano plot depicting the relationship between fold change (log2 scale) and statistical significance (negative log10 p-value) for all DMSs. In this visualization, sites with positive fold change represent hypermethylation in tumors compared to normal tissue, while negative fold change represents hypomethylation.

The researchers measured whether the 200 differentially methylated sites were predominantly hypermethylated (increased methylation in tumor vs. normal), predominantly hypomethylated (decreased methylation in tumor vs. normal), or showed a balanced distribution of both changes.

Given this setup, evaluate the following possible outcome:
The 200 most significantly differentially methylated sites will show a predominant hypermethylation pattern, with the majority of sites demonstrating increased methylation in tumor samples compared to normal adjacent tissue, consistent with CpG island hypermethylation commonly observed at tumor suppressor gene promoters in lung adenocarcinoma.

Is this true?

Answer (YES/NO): YES